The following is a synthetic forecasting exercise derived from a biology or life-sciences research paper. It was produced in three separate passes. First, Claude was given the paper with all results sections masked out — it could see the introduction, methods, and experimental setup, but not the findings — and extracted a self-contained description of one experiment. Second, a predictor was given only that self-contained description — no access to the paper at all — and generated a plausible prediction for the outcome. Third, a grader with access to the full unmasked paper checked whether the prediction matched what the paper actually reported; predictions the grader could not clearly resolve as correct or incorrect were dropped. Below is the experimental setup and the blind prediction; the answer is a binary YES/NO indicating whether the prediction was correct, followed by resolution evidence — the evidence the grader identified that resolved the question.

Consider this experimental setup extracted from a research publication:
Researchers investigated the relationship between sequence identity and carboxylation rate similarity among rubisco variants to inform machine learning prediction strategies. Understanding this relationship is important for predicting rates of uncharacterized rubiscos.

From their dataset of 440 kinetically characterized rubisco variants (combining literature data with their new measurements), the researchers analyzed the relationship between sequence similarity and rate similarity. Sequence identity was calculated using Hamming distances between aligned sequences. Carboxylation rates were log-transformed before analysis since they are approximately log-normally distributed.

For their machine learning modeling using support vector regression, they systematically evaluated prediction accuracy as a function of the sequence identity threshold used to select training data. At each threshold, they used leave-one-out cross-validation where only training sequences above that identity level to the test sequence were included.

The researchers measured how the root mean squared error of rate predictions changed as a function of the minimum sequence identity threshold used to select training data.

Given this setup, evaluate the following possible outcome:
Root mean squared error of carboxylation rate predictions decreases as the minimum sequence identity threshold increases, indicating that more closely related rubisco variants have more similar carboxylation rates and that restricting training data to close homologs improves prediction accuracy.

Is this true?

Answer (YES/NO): YES